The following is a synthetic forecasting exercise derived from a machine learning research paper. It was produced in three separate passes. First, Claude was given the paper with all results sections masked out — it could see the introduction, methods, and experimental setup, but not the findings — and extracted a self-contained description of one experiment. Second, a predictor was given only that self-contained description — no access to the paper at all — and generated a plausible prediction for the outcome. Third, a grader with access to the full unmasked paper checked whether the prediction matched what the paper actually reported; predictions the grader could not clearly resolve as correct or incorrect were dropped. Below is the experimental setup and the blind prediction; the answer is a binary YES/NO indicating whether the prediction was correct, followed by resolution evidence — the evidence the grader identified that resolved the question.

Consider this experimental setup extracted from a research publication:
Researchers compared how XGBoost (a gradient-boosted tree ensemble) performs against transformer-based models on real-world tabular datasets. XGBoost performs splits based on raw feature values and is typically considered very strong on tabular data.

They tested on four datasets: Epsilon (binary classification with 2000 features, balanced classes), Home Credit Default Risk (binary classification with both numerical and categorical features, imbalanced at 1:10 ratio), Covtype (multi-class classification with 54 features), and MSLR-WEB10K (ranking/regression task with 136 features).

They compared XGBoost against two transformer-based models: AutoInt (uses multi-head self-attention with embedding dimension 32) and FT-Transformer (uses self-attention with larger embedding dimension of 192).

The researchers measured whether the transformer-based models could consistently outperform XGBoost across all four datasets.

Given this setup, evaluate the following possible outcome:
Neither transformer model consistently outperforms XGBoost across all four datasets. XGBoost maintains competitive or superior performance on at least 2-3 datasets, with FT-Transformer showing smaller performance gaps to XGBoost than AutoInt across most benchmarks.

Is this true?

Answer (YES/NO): NO